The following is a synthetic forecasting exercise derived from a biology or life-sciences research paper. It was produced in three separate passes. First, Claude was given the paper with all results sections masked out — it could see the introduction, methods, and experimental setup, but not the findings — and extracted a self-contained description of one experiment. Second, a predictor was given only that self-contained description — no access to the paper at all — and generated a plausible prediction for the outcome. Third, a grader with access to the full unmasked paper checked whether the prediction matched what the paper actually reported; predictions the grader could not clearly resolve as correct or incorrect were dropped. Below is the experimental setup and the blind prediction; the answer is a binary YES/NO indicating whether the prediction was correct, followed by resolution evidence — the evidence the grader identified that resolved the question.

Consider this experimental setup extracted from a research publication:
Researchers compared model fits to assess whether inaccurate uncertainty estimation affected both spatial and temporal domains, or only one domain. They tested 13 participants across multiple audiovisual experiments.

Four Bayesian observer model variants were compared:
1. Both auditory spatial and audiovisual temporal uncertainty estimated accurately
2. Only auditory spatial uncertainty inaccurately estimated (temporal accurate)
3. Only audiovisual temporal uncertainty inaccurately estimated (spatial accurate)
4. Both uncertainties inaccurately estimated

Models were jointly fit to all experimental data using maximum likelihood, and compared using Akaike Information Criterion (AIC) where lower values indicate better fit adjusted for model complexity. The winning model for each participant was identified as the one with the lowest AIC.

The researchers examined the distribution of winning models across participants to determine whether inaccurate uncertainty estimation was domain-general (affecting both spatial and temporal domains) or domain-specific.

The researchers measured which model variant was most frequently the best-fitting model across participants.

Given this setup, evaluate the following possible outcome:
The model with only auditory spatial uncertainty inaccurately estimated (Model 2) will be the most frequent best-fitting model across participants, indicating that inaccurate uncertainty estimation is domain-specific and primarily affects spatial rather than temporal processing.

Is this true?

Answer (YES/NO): NO